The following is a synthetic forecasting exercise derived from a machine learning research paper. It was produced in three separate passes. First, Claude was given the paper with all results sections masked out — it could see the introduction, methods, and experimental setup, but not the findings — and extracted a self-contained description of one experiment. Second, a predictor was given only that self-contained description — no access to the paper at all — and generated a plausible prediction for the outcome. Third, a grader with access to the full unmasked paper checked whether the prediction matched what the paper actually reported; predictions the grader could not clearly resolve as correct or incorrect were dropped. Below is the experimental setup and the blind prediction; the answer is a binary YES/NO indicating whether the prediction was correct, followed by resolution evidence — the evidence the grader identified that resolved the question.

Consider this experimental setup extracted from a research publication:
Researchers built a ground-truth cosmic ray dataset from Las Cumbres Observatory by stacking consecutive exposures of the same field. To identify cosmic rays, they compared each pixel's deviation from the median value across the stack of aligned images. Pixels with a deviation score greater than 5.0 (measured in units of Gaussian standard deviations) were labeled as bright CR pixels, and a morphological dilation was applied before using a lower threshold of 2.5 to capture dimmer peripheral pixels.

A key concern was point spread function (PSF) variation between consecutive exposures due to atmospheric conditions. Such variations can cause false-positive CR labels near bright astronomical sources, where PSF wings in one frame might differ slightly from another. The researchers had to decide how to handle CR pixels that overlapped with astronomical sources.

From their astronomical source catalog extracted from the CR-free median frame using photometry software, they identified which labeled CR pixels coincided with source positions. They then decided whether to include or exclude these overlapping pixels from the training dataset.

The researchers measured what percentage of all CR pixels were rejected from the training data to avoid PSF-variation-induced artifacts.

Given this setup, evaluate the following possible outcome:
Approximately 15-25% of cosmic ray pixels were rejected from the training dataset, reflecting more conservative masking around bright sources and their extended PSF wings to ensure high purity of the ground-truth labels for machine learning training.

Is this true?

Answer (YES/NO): NO